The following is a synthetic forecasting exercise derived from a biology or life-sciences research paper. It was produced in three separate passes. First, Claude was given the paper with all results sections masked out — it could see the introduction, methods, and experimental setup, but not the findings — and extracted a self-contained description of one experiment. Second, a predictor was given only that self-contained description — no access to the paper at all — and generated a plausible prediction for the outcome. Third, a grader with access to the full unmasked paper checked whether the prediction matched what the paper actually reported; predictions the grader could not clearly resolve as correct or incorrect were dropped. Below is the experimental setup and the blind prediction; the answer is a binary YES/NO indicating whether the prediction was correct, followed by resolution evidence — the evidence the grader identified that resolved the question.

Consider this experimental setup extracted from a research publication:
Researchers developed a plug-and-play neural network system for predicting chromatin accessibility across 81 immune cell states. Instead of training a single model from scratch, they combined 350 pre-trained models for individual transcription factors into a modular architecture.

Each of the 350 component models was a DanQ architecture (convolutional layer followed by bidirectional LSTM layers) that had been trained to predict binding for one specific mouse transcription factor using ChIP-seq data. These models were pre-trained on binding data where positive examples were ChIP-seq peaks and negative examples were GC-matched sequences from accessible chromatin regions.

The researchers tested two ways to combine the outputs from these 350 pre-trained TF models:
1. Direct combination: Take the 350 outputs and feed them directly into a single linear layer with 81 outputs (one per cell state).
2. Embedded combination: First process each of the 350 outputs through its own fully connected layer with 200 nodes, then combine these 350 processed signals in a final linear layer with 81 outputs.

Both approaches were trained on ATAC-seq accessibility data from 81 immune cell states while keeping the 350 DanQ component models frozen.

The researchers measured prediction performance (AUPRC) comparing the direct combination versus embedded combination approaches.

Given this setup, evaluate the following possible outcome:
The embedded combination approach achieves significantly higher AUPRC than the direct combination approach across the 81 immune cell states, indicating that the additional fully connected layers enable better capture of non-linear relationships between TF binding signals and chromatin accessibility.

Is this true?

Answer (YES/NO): NO